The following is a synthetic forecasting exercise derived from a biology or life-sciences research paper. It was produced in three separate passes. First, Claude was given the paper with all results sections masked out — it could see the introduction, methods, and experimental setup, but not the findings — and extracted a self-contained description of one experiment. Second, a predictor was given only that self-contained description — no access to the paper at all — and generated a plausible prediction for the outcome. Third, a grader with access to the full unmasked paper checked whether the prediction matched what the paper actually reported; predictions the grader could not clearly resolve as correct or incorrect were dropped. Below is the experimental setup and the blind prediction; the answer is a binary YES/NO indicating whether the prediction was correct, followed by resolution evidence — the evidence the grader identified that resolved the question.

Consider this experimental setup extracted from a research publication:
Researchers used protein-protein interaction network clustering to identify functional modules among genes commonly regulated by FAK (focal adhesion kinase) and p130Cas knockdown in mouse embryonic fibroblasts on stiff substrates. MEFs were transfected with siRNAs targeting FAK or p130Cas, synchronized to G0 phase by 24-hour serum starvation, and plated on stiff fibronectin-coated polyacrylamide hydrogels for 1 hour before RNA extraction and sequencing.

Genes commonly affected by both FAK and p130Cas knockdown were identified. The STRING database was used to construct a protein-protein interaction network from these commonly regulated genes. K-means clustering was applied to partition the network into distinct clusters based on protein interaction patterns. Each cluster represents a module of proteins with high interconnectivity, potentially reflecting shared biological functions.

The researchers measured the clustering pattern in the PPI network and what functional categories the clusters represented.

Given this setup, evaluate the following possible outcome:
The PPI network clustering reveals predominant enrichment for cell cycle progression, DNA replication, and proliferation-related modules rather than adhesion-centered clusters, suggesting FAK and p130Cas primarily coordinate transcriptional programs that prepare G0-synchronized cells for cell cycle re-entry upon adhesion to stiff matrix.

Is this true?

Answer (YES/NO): NO